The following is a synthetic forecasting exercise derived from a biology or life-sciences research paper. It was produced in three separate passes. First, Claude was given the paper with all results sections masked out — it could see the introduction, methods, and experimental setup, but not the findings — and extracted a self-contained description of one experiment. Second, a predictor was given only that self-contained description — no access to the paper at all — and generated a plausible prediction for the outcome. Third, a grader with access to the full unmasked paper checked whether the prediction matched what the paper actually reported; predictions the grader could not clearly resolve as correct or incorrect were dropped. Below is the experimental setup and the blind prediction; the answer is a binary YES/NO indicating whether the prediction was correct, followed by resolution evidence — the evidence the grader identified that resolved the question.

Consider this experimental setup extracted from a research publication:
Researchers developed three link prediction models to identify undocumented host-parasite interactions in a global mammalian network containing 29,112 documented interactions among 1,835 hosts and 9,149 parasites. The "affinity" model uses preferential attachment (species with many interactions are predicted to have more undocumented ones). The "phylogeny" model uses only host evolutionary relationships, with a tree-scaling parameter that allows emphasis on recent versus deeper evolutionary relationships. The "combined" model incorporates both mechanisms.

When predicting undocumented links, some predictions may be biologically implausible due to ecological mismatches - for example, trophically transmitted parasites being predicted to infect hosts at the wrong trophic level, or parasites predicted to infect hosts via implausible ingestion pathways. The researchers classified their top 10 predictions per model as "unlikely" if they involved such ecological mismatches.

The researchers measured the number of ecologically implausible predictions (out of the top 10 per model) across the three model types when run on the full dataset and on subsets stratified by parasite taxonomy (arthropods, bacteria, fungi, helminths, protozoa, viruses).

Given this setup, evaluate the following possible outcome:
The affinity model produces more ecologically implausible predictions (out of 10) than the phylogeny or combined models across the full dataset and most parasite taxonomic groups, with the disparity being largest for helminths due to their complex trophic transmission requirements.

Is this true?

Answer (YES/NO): NO